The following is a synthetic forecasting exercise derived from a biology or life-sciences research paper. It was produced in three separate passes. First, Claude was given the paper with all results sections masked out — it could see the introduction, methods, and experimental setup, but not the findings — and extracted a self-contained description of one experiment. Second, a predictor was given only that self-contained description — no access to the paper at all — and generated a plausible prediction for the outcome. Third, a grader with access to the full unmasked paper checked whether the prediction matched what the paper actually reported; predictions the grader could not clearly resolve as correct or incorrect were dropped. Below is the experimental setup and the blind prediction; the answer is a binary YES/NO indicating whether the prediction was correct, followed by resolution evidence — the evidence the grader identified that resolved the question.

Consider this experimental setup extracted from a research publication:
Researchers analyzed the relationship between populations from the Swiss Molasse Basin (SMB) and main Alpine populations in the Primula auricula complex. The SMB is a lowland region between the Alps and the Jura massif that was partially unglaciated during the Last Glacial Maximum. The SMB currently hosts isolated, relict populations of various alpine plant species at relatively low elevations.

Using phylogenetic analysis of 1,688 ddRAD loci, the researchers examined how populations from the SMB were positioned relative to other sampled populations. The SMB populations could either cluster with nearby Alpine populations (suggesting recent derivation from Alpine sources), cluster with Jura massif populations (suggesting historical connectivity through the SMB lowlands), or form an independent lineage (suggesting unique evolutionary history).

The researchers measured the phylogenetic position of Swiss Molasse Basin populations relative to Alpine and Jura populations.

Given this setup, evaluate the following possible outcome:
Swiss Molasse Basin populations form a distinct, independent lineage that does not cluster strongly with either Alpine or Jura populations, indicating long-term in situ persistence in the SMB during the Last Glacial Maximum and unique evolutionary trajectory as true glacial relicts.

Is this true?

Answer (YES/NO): NO